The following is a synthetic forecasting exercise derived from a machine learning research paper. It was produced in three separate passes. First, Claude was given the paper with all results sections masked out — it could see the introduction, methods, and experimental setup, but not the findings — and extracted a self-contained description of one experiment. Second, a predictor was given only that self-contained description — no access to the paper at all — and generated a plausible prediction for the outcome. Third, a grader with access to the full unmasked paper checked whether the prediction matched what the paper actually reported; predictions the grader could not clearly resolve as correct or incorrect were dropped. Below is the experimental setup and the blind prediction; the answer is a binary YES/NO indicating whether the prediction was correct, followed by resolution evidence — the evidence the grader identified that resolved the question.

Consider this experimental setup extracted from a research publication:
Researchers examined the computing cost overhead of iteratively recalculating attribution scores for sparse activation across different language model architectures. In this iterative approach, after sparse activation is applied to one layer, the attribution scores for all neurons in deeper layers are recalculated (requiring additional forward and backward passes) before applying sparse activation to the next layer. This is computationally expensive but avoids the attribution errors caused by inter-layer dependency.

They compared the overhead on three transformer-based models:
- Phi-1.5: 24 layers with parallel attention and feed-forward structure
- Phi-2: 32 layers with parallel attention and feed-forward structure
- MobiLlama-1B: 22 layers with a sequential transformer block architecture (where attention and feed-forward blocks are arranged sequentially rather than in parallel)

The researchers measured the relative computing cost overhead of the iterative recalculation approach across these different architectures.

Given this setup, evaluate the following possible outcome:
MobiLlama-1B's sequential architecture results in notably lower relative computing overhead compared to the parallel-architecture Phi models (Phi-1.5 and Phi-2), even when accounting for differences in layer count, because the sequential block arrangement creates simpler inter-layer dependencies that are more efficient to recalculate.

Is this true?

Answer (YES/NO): NO